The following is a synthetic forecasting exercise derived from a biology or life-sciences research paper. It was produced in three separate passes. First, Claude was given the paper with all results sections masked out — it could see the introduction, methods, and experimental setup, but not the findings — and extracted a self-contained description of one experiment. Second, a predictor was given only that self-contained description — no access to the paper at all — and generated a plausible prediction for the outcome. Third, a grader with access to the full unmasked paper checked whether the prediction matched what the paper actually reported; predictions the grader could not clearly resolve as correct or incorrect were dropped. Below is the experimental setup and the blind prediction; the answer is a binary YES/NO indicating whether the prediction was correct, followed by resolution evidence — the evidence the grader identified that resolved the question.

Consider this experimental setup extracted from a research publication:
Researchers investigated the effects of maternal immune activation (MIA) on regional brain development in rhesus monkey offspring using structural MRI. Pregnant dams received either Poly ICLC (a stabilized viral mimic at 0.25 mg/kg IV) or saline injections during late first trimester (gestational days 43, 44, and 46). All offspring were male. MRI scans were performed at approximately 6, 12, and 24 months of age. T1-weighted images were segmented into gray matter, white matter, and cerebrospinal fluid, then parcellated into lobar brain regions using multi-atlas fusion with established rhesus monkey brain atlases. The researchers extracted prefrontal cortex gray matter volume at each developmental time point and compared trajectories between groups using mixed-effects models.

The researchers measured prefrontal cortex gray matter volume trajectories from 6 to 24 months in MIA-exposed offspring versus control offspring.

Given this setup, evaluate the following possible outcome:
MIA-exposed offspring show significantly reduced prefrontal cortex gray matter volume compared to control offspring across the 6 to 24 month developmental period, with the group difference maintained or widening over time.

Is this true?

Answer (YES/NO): YES